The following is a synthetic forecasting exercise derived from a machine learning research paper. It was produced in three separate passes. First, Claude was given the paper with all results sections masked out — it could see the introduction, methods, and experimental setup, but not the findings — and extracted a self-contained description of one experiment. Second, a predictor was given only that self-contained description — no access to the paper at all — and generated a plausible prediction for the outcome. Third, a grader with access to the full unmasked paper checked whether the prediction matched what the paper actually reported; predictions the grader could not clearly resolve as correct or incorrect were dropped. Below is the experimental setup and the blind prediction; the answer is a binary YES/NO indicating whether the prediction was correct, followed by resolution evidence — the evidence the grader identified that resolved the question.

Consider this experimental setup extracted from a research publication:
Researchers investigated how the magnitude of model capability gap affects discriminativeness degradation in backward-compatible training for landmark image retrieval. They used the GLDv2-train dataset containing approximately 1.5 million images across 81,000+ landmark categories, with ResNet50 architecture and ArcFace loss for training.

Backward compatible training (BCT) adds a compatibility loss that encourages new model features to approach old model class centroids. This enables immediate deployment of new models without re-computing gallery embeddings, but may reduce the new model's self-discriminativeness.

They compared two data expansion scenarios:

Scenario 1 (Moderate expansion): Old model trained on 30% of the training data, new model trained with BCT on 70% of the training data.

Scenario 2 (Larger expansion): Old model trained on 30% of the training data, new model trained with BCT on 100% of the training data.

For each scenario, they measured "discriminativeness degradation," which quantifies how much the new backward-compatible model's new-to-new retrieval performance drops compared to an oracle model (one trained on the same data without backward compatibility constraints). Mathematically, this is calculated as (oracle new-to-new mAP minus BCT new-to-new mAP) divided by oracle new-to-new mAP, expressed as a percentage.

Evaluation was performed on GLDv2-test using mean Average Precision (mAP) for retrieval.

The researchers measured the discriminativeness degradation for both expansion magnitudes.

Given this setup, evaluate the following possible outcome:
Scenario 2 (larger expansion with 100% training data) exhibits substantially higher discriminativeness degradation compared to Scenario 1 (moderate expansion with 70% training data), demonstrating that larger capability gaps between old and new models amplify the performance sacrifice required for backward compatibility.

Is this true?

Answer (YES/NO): YES